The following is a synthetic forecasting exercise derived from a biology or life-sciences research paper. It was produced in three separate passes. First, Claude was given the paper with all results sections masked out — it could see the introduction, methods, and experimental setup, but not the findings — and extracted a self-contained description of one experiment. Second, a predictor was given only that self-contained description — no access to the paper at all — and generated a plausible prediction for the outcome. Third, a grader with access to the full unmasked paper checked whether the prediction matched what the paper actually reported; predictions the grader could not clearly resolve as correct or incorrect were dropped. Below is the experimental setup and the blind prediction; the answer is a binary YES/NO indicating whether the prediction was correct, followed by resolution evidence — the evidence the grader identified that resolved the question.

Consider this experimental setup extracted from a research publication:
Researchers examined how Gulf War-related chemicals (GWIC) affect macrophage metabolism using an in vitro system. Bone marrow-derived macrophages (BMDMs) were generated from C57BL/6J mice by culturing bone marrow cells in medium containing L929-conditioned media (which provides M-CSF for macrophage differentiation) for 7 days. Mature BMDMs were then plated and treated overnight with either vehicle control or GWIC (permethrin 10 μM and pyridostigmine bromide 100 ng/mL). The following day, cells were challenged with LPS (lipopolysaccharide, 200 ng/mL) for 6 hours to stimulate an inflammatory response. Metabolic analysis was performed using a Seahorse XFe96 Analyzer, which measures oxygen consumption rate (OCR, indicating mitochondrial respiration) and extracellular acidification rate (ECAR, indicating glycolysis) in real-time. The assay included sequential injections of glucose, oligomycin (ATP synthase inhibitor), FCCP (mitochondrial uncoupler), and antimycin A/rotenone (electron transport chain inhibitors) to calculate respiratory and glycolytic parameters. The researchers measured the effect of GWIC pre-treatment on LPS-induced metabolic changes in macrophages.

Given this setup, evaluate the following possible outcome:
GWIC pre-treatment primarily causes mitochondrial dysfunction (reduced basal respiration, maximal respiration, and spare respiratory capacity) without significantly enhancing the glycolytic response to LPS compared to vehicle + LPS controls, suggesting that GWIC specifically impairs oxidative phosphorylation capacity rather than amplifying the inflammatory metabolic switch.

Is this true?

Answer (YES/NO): NO